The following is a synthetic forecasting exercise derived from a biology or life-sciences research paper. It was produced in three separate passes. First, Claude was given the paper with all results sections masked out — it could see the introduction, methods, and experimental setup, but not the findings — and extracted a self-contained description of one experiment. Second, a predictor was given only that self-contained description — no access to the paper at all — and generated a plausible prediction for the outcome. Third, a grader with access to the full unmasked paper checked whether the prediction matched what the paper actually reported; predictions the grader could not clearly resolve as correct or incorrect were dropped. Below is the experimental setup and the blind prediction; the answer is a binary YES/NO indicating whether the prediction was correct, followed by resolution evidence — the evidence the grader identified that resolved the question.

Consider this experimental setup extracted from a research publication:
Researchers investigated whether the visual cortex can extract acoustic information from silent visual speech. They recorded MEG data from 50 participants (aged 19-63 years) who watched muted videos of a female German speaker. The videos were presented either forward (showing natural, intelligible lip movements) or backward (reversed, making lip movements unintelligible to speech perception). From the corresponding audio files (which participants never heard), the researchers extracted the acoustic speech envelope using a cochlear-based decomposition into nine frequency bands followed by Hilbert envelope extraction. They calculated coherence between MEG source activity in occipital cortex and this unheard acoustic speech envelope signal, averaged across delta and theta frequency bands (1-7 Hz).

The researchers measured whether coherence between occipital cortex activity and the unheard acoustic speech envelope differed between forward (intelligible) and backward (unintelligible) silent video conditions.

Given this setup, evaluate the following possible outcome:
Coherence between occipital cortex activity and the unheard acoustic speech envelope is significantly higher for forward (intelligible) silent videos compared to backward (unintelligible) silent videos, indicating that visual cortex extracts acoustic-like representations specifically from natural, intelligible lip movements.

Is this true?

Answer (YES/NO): YES